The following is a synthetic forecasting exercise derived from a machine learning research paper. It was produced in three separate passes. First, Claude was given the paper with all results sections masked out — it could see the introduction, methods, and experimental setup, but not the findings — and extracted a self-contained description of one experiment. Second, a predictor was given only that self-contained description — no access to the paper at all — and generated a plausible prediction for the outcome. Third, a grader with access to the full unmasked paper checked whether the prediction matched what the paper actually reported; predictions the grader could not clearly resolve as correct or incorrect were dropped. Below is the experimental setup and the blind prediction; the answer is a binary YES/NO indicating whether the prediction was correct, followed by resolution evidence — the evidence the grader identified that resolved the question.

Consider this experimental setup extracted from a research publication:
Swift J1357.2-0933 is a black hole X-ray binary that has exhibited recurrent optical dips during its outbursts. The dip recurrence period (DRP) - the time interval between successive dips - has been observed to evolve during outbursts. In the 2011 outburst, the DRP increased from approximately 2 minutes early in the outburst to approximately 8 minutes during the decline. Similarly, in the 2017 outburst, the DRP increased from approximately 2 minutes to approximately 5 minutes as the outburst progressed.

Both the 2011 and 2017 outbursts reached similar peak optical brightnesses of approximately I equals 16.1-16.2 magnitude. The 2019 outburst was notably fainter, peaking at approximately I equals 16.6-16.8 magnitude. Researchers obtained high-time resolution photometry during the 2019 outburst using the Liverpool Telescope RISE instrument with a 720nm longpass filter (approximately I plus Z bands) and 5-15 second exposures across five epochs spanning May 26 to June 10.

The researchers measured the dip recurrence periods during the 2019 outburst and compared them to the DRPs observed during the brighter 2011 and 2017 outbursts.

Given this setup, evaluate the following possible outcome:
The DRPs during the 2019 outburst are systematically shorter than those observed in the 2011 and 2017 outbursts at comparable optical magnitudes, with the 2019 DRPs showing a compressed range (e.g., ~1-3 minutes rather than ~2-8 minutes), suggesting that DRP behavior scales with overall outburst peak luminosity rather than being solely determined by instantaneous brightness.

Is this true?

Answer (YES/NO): NO